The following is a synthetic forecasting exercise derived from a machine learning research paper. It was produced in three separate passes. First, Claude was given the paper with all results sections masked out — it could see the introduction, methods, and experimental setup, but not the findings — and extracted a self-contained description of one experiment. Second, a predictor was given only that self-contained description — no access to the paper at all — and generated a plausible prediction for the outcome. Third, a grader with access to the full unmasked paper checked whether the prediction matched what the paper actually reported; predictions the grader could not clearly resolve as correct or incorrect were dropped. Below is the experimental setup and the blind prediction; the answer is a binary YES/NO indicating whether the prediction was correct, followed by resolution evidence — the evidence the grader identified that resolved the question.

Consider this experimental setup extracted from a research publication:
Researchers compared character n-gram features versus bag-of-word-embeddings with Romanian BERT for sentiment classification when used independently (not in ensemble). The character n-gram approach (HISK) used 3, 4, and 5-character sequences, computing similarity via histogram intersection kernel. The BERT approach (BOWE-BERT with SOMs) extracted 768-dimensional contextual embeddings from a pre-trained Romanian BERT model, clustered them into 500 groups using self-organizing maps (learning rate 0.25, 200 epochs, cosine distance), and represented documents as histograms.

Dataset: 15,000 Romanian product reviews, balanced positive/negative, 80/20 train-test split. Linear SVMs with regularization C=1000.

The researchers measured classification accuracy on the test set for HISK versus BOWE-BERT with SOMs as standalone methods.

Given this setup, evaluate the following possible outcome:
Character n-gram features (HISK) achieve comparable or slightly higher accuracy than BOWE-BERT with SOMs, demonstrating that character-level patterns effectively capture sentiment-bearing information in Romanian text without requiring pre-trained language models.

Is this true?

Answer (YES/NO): NO